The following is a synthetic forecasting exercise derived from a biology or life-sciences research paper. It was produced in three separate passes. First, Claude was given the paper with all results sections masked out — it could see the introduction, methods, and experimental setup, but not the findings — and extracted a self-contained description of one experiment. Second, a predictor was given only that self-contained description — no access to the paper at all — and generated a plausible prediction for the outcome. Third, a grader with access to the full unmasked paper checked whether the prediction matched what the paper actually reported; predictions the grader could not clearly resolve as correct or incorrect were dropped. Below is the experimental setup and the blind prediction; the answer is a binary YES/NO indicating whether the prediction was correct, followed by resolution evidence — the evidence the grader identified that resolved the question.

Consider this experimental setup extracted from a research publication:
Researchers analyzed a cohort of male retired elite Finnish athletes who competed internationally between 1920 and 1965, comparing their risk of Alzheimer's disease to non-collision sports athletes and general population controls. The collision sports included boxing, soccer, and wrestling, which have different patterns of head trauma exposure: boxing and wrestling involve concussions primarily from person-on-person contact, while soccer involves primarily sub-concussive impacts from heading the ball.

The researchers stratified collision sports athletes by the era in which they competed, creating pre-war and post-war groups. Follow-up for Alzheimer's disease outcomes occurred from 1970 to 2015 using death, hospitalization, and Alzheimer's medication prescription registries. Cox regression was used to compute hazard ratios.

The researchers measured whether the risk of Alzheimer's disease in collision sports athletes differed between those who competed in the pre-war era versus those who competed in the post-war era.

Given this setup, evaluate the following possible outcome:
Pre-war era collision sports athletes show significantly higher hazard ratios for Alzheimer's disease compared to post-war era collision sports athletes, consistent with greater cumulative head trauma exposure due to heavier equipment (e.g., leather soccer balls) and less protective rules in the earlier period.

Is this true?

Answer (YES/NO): NO